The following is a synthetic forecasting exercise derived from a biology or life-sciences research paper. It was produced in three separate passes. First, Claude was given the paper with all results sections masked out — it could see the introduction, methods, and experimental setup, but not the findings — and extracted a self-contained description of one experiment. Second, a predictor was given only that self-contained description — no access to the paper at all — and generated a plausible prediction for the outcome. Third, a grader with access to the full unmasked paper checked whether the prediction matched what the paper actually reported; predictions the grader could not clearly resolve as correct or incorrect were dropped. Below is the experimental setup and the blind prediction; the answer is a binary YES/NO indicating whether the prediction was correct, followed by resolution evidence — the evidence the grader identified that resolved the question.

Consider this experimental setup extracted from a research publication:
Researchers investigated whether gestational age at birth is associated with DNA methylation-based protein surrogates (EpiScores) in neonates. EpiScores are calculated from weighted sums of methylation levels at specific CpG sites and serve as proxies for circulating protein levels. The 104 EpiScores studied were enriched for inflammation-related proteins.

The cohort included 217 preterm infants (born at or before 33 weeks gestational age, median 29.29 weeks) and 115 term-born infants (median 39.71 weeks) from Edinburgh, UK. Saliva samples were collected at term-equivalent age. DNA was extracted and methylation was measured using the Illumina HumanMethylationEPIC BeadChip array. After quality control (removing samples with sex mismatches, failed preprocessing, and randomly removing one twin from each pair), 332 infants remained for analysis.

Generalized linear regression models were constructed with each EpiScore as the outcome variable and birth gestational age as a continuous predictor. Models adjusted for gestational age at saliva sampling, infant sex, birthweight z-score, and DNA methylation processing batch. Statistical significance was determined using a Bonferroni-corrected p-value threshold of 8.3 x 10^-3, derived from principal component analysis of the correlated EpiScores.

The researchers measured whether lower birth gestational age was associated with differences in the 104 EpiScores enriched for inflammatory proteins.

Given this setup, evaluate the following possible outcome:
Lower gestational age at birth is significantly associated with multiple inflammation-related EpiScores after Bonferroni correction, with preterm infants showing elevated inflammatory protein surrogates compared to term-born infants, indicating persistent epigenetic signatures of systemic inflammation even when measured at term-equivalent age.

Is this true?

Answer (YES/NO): NO